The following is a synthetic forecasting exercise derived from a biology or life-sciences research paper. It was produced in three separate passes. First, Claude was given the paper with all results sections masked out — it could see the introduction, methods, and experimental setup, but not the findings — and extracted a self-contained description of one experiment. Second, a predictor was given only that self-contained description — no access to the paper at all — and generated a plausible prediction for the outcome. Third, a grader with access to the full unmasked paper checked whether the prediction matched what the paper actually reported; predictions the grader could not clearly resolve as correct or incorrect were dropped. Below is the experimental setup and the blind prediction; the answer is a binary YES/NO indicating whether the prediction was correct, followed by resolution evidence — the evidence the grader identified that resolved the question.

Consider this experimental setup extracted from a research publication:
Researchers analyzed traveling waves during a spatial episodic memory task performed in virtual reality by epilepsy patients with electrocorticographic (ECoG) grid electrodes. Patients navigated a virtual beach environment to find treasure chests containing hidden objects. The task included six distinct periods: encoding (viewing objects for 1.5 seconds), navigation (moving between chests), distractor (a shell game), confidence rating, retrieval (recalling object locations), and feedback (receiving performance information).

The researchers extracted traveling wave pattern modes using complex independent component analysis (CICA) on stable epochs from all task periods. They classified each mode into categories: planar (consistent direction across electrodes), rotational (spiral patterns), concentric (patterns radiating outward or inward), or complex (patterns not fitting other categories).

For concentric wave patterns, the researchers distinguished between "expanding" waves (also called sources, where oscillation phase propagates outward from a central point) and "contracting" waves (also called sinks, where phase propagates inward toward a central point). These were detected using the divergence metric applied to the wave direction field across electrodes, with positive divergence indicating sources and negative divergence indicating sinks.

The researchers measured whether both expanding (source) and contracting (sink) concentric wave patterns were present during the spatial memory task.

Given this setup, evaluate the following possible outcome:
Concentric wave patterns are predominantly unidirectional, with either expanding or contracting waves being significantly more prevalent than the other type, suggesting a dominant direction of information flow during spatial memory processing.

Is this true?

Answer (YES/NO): NO